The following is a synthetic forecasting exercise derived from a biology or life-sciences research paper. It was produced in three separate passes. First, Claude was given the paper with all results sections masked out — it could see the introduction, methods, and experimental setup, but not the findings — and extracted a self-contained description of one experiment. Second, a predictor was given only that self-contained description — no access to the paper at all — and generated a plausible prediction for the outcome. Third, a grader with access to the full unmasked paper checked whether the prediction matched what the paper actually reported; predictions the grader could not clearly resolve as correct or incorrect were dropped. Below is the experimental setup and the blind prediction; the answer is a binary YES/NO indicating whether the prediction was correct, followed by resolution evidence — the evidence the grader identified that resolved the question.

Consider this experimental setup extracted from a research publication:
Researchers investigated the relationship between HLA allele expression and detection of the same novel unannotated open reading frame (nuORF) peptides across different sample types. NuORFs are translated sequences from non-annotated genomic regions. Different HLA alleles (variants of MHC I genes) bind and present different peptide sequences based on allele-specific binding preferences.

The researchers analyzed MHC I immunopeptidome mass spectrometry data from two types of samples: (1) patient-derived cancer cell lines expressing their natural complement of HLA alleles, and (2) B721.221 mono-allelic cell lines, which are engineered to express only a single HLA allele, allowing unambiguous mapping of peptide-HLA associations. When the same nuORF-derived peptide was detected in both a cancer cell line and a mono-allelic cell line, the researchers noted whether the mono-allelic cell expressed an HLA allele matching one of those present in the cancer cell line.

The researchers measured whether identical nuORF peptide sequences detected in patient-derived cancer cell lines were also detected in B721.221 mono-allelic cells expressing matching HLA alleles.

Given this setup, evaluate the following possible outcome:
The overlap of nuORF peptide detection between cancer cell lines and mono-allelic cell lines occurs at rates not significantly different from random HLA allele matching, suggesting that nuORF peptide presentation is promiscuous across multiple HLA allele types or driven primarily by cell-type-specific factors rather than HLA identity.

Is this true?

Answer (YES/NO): NO